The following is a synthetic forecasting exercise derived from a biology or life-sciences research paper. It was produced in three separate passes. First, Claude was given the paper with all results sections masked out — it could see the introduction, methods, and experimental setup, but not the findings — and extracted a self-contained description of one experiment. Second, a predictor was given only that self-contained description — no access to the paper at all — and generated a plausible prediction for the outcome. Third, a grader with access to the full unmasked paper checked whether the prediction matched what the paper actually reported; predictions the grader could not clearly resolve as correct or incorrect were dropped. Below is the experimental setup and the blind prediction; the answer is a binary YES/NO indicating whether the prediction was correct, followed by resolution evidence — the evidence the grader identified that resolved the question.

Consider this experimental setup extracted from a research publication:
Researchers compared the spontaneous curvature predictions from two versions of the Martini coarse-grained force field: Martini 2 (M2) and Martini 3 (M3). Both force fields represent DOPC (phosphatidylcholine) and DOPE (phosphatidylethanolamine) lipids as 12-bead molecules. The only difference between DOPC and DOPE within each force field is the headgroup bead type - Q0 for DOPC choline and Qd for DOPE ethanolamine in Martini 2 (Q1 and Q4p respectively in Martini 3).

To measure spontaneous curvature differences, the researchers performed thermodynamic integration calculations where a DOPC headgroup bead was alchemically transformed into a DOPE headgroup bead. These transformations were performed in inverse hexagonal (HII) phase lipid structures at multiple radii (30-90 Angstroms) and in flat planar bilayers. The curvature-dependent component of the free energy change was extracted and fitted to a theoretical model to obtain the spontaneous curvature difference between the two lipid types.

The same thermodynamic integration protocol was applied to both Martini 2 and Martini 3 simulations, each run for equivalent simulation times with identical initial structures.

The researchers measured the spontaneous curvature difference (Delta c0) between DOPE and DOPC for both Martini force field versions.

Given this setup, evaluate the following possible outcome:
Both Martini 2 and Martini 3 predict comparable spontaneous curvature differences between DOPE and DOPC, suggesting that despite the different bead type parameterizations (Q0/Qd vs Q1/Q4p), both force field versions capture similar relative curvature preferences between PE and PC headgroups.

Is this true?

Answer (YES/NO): YES